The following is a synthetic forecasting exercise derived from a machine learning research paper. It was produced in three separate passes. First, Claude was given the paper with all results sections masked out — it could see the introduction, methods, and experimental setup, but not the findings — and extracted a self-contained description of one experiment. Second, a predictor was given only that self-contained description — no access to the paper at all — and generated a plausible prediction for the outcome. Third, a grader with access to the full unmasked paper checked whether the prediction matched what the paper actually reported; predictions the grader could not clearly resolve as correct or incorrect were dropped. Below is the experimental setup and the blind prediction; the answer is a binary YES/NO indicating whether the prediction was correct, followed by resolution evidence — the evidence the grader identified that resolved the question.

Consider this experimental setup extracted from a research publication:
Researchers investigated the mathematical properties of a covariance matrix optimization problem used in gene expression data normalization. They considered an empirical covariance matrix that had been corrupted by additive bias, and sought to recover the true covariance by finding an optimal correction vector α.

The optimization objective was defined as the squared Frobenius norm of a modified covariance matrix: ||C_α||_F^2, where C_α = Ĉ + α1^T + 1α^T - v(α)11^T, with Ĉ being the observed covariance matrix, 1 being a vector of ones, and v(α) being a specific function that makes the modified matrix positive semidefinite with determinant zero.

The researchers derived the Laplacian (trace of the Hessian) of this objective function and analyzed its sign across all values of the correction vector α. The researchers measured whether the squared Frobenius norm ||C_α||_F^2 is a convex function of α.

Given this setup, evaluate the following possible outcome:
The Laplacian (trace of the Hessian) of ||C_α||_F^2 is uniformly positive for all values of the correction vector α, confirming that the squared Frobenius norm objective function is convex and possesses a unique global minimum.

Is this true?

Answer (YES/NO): NO